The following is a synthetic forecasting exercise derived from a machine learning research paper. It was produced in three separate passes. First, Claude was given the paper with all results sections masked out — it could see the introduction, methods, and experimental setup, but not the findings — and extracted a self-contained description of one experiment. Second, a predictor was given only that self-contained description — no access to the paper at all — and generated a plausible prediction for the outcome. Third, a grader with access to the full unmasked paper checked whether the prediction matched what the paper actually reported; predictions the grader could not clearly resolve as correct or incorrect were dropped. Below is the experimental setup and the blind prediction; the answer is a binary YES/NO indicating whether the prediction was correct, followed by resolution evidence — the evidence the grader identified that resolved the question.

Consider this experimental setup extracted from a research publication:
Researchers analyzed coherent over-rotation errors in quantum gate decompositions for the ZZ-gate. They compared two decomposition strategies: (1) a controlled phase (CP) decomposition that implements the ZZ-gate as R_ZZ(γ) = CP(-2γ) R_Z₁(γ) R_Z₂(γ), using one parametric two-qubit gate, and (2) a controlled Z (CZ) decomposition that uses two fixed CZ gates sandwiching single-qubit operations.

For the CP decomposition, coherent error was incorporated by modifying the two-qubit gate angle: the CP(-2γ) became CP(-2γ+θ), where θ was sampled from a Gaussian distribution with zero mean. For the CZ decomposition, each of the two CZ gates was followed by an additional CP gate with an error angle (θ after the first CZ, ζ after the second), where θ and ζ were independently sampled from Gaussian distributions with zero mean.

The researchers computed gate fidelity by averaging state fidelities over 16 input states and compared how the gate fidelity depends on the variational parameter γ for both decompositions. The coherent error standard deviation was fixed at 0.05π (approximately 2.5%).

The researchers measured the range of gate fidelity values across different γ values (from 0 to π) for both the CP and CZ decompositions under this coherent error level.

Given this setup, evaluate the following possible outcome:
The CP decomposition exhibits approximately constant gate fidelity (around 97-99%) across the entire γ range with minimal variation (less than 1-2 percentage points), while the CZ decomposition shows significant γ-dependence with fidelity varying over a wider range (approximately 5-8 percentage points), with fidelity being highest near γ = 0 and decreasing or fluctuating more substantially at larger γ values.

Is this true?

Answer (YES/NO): NO